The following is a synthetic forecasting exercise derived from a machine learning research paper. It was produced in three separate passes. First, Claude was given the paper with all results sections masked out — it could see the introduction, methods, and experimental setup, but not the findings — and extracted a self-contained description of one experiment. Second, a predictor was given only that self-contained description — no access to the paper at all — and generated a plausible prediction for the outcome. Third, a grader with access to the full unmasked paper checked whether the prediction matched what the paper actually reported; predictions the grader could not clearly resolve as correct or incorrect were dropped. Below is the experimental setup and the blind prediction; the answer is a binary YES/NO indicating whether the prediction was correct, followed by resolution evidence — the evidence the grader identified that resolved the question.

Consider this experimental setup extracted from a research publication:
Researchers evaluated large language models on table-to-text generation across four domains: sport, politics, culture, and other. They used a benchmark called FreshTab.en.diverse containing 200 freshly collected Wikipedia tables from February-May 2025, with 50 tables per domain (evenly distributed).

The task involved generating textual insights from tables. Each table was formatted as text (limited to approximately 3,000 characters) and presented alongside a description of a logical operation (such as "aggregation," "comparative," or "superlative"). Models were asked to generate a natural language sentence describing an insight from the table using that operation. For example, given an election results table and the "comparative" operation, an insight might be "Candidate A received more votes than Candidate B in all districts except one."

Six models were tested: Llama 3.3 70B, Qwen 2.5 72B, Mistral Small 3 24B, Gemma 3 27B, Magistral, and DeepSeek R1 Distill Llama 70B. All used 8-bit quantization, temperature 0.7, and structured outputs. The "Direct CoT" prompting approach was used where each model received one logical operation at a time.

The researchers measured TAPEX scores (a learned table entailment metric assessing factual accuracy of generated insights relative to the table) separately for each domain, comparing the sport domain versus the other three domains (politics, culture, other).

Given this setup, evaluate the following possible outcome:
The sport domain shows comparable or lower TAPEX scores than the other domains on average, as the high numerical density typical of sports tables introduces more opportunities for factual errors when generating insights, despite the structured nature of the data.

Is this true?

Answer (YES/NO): NO